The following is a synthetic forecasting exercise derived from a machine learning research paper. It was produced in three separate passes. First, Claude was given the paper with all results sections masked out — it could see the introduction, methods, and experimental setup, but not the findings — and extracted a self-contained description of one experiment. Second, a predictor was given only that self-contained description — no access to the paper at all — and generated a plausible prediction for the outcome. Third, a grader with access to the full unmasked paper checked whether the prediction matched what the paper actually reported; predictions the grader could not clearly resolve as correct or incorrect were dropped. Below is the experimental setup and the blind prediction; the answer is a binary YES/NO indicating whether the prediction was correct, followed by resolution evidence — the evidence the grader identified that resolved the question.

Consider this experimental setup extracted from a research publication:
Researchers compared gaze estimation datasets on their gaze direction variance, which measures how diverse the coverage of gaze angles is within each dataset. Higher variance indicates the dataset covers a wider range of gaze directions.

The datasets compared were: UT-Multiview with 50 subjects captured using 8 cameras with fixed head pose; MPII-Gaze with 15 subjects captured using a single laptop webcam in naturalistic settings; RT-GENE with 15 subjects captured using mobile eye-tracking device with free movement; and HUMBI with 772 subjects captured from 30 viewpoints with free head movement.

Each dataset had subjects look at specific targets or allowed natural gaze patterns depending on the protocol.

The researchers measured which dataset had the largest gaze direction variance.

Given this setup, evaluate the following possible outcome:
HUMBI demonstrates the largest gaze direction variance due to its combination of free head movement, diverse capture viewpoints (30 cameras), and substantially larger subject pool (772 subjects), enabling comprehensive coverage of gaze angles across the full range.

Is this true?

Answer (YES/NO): NO